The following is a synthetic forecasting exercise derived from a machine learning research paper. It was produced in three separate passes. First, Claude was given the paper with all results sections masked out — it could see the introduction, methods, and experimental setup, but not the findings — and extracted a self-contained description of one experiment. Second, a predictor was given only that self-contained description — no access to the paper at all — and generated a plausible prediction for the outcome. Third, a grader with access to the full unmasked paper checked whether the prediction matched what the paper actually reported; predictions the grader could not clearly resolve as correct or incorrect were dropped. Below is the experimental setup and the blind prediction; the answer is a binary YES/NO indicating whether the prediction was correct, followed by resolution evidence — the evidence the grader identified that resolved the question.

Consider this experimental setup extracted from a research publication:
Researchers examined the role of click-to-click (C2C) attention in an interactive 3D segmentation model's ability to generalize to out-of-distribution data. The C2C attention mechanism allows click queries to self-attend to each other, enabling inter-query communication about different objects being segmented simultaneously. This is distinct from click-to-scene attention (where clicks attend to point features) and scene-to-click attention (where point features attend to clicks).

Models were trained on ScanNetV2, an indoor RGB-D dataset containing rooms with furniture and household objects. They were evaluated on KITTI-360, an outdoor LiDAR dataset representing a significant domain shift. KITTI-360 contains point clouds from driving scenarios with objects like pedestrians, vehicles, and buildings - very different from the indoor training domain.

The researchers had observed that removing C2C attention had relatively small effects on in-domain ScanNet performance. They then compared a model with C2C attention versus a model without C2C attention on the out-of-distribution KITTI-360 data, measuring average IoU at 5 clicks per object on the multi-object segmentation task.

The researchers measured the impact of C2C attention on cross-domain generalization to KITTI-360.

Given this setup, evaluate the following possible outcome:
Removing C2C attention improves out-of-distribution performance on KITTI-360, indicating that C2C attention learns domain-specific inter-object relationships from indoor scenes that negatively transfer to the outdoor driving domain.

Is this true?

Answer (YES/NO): NO